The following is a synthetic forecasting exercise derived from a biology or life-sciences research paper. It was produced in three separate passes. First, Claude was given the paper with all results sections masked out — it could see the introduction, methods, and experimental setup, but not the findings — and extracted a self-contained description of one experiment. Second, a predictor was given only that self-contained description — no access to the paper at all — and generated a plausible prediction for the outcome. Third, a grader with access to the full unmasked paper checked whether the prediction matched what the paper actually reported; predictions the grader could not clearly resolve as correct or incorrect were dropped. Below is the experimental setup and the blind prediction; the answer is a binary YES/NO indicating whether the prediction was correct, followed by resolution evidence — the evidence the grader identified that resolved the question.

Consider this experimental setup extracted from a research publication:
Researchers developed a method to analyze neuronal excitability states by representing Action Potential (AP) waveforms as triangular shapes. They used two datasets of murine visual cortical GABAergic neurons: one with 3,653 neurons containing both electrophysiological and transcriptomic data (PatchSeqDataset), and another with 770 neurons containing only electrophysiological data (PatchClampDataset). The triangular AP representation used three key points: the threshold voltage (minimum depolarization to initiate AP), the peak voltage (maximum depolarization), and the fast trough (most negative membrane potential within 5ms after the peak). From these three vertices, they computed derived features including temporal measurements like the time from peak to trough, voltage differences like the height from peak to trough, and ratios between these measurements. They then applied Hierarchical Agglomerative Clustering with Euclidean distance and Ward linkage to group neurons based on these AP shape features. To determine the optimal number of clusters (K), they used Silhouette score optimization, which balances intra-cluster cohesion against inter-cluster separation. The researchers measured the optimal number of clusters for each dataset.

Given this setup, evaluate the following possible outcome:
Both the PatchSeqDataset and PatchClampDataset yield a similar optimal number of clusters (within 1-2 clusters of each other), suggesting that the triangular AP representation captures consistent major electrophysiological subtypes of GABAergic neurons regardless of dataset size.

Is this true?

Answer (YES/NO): YES